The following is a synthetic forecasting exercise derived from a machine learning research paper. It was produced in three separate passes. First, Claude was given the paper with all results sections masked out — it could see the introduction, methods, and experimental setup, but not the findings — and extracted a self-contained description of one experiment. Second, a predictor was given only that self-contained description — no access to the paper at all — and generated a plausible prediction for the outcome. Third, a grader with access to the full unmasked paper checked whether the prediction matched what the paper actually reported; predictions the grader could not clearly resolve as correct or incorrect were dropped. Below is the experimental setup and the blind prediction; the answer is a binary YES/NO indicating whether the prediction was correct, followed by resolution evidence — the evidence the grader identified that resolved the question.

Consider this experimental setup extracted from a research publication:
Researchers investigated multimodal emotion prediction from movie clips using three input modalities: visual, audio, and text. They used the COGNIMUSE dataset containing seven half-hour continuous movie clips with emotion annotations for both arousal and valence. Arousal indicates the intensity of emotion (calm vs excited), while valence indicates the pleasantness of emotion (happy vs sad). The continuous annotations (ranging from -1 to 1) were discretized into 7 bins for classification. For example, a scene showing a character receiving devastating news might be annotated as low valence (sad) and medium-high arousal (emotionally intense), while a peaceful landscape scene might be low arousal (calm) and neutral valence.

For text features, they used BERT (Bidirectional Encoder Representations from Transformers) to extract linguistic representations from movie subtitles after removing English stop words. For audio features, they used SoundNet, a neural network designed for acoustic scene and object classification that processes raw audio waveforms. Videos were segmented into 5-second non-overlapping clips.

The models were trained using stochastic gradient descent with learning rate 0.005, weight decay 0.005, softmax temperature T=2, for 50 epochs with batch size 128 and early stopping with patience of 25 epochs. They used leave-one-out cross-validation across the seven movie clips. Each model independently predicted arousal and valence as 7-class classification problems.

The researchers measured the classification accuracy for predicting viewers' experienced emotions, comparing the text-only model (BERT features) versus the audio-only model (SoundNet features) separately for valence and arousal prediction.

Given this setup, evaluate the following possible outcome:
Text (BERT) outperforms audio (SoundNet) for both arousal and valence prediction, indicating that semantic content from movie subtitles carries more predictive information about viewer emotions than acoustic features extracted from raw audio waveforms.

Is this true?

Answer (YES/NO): NO